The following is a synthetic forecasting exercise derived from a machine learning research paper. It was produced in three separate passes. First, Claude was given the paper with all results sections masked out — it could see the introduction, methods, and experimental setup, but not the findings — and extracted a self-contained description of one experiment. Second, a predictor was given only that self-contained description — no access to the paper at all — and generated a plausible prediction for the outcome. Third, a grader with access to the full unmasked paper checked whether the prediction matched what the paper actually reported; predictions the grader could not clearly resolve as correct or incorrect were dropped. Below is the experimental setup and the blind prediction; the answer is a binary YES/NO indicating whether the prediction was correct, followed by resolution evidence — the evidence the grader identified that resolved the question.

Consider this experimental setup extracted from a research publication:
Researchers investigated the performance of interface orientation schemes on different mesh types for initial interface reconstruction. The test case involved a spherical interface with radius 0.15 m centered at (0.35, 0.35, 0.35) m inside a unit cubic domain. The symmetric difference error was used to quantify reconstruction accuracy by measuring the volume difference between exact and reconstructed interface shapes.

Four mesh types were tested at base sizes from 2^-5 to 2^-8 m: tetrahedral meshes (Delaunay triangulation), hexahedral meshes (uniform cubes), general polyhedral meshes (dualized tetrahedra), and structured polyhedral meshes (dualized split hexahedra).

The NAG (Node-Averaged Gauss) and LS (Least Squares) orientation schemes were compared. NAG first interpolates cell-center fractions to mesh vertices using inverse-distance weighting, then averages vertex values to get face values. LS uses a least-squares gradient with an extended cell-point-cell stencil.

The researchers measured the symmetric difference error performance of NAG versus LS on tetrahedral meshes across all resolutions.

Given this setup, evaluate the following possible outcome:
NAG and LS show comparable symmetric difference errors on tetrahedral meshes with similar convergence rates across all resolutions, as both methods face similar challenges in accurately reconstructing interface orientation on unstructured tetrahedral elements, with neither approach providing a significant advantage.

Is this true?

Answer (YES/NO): NO